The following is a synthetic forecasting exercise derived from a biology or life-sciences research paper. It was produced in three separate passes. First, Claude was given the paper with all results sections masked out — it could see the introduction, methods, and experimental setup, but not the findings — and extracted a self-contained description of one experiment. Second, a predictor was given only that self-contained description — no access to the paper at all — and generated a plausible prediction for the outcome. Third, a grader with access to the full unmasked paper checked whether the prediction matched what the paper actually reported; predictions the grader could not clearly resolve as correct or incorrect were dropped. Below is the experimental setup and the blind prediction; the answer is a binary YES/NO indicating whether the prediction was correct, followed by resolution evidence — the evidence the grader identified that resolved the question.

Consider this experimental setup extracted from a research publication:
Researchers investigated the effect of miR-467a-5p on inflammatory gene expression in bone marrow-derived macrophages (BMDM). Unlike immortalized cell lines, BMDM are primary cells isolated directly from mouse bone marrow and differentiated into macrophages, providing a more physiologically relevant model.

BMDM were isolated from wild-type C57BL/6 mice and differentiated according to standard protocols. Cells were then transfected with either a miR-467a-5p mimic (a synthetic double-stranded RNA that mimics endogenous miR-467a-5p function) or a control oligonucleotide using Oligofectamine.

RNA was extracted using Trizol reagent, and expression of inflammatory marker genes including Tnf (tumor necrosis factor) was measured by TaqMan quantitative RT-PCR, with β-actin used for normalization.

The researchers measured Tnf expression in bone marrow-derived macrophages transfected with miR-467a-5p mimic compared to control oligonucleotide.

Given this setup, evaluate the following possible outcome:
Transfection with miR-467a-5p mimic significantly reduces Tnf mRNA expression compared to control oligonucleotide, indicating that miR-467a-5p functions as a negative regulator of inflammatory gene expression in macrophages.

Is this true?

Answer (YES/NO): NO